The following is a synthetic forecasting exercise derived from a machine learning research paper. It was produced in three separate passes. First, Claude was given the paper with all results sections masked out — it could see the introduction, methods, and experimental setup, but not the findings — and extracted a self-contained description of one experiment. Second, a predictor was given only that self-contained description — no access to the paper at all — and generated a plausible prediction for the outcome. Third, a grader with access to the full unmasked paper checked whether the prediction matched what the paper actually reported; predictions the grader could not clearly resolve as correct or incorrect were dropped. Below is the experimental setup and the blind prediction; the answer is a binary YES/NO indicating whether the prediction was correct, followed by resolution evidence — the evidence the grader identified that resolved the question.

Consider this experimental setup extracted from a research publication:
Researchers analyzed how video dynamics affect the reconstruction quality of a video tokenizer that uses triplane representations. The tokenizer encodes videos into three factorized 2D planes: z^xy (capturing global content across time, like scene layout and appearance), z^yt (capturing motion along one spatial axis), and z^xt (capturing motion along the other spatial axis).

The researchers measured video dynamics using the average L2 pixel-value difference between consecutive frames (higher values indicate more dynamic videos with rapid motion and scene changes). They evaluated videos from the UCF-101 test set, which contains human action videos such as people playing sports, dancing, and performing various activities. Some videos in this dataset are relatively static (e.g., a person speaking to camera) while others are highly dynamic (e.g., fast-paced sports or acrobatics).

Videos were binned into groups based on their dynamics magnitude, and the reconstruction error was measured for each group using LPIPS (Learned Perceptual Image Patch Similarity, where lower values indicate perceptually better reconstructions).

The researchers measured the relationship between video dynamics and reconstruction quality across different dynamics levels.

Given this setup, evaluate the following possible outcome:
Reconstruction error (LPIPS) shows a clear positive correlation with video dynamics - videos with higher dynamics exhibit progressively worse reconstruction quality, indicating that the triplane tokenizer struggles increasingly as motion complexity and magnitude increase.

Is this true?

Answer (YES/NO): YES